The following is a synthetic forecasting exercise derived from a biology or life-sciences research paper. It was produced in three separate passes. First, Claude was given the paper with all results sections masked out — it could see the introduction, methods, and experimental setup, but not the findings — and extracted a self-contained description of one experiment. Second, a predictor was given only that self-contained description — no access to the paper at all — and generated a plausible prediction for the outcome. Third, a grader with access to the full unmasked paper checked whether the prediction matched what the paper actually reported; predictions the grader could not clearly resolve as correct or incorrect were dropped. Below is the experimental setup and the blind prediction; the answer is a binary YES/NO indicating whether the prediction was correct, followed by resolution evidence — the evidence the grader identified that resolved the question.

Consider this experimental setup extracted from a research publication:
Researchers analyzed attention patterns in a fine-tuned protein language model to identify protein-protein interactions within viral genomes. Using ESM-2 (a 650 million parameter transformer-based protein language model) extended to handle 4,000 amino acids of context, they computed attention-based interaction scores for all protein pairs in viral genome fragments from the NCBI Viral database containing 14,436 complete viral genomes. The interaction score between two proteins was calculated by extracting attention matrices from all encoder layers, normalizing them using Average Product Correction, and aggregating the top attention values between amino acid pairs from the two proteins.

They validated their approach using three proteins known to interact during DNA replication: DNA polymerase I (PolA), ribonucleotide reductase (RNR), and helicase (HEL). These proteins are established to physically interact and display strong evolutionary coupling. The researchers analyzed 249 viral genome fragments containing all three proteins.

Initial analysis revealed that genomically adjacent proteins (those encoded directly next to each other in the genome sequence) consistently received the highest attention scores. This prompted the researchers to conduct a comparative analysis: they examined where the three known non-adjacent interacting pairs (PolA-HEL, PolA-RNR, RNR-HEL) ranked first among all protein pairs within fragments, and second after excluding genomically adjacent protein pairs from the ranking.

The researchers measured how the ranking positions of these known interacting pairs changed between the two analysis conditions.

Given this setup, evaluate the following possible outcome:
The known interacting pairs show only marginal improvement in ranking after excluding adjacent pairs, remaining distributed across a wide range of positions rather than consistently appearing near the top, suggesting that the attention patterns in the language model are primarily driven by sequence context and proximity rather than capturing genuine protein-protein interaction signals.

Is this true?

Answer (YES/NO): NO